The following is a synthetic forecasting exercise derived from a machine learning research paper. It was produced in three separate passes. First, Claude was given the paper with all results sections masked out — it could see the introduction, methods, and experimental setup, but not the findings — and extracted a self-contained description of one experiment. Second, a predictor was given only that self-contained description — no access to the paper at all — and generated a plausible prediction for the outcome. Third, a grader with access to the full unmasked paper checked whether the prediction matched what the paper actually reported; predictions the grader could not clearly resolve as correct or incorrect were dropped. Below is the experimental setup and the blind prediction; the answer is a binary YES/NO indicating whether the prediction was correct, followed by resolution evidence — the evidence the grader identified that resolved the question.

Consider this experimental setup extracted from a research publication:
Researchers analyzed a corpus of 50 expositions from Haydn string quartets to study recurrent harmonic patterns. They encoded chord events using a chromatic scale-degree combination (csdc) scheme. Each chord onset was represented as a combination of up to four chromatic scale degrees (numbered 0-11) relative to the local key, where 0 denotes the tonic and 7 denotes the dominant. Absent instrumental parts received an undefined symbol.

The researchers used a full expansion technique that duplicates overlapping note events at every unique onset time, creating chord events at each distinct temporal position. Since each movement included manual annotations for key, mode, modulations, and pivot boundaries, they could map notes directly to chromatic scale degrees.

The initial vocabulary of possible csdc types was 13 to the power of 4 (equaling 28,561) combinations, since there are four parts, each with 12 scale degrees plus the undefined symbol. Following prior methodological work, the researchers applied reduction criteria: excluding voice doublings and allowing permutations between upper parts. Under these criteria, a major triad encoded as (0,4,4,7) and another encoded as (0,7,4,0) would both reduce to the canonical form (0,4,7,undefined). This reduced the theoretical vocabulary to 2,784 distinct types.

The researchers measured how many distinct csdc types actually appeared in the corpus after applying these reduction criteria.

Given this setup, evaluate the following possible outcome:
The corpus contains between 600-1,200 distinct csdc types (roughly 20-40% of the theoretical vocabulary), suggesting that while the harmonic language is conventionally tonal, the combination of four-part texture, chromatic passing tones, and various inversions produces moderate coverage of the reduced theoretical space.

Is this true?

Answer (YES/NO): YES